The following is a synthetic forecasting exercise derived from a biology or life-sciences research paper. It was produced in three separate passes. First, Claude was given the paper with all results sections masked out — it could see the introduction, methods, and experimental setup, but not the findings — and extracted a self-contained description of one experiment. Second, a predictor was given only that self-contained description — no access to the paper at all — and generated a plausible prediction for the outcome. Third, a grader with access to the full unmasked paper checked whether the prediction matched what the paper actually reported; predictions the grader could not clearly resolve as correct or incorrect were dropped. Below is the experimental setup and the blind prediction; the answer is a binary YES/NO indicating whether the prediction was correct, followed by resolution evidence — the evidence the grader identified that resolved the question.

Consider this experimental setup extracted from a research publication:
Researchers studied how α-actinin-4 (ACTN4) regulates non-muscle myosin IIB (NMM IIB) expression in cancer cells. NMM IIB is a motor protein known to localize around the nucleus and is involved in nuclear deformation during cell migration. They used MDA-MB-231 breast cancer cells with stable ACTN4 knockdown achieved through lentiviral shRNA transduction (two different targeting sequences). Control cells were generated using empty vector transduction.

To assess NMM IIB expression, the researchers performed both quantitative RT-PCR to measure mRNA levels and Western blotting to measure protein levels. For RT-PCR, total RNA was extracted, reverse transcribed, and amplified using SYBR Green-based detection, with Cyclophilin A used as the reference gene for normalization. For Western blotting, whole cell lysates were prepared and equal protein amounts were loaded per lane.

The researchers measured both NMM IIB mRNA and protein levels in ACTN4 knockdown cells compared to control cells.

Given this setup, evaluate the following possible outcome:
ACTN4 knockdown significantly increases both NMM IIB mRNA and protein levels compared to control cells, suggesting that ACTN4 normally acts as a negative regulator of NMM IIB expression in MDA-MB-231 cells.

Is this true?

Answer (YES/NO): NO